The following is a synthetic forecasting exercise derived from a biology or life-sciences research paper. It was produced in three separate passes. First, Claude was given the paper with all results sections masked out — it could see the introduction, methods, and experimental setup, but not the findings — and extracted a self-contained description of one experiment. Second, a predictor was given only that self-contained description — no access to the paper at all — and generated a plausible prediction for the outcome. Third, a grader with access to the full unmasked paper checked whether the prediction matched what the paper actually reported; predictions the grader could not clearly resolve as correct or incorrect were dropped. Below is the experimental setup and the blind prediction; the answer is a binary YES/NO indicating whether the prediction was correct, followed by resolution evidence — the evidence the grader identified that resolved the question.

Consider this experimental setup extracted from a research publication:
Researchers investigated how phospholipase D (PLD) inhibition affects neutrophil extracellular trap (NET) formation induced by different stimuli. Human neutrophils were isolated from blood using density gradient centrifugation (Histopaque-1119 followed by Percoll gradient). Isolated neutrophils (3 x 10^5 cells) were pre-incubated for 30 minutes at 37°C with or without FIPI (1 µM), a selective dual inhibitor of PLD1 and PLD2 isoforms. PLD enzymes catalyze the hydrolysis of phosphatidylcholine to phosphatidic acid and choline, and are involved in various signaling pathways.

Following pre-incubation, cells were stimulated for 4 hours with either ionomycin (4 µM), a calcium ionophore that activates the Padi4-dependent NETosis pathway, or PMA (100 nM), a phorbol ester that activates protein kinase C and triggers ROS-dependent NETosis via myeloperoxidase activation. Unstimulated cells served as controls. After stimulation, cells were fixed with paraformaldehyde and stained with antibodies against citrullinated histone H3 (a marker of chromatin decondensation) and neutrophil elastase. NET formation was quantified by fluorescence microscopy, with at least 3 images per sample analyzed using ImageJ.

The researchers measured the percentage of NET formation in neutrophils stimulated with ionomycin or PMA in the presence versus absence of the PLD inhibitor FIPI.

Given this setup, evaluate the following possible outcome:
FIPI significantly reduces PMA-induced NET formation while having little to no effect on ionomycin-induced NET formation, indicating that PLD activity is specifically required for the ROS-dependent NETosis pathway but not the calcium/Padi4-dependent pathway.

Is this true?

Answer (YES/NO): NO